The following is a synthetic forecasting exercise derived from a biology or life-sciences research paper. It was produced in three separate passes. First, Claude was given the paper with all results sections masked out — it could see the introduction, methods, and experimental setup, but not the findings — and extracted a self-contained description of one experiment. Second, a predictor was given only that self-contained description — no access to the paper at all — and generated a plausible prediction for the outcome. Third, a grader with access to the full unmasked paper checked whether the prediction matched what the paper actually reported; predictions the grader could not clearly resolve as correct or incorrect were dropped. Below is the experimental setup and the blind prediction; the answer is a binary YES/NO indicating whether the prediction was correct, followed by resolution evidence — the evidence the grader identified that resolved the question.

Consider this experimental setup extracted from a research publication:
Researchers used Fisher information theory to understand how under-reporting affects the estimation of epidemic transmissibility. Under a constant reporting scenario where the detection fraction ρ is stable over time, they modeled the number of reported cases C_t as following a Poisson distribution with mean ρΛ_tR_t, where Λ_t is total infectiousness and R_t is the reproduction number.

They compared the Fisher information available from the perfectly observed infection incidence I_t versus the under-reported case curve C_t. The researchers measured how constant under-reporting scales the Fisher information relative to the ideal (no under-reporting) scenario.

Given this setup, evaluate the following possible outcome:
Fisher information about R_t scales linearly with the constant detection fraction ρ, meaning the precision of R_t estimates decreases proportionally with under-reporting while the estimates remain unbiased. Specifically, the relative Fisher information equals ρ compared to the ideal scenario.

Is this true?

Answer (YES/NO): YES